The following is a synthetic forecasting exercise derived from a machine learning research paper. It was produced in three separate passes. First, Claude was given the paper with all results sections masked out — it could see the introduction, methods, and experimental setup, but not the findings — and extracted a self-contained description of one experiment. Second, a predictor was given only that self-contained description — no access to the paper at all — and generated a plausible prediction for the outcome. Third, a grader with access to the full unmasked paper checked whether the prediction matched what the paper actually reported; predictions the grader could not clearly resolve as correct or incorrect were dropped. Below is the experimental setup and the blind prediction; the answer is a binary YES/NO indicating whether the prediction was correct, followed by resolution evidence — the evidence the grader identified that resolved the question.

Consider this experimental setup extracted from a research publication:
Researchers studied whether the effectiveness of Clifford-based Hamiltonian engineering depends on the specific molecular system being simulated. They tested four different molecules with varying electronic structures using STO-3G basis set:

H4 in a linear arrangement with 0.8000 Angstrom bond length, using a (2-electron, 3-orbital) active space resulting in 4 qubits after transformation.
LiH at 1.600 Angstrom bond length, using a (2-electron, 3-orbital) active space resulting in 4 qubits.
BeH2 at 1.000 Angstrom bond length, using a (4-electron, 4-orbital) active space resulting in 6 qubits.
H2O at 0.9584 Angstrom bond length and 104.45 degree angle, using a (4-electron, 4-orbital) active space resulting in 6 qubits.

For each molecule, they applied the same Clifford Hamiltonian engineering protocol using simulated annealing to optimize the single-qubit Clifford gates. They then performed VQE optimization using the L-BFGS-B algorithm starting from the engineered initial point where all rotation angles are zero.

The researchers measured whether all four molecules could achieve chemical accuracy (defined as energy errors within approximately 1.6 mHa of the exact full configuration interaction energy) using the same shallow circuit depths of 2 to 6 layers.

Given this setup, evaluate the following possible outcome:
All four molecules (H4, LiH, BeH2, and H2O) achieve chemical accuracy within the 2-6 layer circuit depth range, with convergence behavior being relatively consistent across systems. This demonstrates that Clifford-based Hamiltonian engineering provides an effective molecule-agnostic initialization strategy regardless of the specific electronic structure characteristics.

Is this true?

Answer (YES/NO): YES